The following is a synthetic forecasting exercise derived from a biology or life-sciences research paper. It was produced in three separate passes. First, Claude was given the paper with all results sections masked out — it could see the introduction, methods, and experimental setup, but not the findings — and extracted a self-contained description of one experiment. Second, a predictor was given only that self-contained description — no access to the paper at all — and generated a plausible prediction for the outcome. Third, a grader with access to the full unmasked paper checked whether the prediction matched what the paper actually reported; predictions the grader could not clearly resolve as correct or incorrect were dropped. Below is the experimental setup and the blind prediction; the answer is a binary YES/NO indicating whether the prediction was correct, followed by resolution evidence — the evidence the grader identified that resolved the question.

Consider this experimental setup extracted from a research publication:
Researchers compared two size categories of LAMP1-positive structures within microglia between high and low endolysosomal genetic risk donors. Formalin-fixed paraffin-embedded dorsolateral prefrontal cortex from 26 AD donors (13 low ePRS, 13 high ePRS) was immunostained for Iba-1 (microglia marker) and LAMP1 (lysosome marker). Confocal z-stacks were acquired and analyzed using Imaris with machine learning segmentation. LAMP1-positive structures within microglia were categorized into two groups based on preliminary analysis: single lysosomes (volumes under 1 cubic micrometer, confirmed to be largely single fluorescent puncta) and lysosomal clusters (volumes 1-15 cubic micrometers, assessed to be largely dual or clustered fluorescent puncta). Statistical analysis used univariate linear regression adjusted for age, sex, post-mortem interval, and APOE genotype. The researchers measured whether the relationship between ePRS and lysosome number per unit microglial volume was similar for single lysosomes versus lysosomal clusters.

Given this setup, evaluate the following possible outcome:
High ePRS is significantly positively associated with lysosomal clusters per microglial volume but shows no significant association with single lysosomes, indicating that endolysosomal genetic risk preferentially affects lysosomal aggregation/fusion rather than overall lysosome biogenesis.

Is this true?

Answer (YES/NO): NO